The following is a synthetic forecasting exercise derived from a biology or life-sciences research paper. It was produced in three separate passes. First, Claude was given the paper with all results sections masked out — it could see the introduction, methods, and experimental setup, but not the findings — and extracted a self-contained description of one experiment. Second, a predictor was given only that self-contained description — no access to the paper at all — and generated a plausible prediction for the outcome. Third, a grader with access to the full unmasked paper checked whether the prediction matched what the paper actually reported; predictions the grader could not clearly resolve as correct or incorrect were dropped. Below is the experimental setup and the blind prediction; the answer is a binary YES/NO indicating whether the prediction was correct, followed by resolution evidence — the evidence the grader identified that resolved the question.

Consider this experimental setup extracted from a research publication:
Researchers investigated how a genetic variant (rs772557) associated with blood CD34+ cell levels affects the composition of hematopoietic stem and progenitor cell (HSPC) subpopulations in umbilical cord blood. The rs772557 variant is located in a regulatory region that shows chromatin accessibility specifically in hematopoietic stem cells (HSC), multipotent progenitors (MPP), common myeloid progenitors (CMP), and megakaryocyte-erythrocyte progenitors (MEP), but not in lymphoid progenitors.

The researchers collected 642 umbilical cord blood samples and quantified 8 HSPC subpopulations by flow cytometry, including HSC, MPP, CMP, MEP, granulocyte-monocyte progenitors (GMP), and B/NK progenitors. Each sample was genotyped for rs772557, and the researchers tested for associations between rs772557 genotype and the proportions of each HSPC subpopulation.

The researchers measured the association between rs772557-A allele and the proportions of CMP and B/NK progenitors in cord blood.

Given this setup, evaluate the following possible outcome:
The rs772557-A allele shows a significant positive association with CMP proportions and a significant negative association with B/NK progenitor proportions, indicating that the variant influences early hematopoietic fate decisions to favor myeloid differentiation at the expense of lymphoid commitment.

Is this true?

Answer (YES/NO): YES